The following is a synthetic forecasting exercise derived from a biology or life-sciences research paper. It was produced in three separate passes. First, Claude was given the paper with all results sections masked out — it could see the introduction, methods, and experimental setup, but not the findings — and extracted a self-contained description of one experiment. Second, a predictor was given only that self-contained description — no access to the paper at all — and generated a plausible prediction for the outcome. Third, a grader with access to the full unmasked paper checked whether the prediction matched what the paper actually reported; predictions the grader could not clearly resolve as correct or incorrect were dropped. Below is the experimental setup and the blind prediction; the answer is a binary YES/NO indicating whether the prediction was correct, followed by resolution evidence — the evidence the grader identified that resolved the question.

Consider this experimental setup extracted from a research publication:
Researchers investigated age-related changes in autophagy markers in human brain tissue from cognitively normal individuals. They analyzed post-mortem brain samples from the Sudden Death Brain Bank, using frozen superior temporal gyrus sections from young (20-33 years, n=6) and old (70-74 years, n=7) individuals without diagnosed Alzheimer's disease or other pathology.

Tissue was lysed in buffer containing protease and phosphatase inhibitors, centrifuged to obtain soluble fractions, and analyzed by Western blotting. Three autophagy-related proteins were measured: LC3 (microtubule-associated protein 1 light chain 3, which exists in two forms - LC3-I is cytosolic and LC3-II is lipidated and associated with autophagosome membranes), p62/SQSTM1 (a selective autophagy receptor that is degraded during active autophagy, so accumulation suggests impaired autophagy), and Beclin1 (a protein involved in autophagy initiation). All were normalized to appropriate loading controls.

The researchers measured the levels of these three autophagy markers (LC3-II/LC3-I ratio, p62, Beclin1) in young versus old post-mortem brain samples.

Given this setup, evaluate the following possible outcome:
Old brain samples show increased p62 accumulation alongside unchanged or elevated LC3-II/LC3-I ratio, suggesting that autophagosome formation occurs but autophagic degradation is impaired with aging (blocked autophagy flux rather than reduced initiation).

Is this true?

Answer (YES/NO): NO